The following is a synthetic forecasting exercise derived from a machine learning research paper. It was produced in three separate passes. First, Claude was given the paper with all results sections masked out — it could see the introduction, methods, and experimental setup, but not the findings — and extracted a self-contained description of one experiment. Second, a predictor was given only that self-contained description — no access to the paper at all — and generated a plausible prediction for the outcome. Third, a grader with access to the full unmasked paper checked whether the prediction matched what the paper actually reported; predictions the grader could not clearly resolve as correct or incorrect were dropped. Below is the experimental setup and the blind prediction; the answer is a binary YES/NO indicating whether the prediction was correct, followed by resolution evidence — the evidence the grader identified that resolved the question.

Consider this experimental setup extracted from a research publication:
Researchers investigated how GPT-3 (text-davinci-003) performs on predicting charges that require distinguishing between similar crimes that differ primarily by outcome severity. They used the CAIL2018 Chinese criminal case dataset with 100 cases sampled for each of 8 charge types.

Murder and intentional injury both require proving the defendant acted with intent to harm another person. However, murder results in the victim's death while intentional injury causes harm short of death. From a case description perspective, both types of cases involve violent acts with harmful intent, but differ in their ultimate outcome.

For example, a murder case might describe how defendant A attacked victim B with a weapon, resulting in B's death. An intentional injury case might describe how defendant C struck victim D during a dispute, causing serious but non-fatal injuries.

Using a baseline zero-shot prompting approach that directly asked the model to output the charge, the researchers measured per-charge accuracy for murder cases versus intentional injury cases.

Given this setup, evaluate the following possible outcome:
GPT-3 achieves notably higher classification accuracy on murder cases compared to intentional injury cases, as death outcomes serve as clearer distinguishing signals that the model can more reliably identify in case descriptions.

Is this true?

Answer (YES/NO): NO